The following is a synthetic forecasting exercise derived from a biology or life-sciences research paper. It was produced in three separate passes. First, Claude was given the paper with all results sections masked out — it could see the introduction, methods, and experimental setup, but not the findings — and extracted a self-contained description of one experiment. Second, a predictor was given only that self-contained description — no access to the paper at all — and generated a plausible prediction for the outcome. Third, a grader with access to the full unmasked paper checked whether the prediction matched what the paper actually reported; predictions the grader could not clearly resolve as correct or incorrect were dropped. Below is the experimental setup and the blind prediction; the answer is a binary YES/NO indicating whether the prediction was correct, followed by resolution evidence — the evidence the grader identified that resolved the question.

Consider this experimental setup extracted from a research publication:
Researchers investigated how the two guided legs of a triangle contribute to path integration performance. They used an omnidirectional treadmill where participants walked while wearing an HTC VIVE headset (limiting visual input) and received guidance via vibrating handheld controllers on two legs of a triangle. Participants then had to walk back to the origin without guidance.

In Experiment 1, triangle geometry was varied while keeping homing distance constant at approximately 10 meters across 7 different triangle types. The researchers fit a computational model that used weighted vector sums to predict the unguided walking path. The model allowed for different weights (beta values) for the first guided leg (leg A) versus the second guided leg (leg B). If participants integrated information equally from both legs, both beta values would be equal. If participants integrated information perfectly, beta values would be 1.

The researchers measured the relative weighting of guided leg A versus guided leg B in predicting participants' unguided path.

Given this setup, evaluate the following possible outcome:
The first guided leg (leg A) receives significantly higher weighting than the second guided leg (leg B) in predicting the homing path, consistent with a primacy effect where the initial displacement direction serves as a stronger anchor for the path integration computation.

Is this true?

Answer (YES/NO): NO